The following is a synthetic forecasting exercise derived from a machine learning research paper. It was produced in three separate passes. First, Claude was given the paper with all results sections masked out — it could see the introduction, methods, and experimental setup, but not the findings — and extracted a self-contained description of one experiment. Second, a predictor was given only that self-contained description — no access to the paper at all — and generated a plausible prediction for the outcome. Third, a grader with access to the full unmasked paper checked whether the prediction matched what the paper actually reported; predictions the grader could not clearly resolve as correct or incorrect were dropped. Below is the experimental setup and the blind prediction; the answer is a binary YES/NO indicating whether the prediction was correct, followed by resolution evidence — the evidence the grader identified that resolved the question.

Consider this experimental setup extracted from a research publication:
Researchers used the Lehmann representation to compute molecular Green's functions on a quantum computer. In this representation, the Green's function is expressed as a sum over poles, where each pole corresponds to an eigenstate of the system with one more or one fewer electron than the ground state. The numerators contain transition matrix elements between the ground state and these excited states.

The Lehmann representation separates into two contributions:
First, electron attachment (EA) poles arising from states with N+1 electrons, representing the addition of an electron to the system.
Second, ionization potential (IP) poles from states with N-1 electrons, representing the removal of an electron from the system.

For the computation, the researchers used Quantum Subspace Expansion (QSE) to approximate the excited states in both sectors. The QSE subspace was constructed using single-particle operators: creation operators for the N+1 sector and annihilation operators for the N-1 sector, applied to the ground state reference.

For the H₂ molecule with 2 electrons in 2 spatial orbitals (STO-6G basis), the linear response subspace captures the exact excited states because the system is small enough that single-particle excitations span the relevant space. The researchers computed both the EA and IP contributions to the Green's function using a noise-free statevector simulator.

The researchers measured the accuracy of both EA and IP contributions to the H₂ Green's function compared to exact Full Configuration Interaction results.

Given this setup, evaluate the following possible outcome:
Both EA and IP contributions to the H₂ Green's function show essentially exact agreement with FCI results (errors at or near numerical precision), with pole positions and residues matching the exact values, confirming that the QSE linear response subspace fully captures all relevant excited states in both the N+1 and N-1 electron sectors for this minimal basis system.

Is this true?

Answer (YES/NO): NO